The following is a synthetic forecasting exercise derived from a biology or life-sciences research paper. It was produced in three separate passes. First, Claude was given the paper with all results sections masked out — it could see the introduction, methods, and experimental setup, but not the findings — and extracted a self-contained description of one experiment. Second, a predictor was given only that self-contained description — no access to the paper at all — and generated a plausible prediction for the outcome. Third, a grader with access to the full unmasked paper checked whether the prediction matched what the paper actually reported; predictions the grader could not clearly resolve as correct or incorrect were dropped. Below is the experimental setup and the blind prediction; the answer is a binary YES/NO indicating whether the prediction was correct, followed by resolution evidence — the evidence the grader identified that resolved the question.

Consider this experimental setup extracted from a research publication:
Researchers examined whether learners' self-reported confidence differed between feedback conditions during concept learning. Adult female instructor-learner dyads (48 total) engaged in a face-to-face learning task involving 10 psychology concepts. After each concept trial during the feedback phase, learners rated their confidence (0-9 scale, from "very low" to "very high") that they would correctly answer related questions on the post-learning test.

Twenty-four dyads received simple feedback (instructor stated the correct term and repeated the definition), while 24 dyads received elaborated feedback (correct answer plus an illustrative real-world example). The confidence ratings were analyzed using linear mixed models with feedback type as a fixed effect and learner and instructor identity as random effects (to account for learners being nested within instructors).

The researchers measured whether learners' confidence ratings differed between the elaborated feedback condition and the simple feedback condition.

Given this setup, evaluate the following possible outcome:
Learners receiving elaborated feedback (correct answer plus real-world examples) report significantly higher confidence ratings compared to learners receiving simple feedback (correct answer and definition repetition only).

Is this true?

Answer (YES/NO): NO